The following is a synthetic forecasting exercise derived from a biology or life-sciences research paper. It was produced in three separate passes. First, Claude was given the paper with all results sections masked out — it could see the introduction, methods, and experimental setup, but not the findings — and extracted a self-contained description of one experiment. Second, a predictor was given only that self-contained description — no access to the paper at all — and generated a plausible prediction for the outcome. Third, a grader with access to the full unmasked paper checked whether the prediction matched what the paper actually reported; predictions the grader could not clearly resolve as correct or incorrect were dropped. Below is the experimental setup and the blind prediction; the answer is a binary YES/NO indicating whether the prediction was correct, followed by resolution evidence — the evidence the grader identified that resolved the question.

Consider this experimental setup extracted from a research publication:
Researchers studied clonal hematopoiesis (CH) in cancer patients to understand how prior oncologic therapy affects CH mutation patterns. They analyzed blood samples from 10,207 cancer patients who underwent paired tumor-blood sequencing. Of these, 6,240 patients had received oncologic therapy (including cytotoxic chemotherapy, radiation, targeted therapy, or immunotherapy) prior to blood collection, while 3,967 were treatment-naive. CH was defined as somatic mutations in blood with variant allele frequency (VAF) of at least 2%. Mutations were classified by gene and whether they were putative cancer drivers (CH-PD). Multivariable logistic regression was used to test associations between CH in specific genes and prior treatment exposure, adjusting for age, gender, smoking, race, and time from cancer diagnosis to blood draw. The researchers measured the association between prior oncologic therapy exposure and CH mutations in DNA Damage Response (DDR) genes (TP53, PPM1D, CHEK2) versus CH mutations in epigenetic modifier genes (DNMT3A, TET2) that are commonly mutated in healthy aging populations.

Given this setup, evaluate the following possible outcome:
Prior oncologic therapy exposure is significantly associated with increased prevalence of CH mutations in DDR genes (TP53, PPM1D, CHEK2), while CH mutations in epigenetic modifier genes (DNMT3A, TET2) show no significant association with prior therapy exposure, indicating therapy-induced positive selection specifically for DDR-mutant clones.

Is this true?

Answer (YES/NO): YES